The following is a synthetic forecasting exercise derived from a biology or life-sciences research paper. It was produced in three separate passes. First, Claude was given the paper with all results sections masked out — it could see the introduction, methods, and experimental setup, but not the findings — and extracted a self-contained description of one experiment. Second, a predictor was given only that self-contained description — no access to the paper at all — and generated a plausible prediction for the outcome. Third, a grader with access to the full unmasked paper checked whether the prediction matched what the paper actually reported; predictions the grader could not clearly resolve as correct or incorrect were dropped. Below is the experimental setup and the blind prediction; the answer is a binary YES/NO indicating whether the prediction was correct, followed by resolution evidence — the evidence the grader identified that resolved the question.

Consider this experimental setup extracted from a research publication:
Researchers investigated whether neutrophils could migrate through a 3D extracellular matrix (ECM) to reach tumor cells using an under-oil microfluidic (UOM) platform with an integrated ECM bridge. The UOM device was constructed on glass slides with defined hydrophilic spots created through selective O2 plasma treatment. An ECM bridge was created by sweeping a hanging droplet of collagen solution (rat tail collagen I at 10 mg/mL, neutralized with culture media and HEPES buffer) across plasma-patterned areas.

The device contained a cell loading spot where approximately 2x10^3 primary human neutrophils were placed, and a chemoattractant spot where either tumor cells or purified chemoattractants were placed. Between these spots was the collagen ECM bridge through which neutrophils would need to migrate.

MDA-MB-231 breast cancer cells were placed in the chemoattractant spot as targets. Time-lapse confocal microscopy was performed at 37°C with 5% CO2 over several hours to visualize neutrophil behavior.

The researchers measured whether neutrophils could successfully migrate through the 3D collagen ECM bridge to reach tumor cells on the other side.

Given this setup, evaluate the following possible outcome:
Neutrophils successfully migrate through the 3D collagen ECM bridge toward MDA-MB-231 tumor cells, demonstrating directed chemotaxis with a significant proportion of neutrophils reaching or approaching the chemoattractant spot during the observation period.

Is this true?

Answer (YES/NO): YES